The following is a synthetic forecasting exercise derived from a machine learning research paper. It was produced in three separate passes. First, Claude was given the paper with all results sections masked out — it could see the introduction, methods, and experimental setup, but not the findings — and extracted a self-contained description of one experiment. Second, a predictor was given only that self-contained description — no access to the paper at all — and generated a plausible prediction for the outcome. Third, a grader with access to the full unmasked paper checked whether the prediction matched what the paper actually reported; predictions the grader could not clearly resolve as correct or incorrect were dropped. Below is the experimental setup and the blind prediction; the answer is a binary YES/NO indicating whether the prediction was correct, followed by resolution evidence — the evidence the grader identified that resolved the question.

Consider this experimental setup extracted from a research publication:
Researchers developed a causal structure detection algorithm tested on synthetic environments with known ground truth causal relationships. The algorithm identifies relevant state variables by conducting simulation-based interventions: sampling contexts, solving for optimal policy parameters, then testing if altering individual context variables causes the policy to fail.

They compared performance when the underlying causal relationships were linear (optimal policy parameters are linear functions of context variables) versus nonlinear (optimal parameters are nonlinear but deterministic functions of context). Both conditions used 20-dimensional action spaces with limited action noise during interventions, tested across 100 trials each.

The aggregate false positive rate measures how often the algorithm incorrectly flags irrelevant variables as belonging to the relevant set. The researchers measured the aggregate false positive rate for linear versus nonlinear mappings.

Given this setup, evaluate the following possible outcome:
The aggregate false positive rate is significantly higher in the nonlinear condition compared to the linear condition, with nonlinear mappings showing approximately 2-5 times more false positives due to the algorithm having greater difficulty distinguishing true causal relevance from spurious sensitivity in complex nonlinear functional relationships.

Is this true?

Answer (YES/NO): NO